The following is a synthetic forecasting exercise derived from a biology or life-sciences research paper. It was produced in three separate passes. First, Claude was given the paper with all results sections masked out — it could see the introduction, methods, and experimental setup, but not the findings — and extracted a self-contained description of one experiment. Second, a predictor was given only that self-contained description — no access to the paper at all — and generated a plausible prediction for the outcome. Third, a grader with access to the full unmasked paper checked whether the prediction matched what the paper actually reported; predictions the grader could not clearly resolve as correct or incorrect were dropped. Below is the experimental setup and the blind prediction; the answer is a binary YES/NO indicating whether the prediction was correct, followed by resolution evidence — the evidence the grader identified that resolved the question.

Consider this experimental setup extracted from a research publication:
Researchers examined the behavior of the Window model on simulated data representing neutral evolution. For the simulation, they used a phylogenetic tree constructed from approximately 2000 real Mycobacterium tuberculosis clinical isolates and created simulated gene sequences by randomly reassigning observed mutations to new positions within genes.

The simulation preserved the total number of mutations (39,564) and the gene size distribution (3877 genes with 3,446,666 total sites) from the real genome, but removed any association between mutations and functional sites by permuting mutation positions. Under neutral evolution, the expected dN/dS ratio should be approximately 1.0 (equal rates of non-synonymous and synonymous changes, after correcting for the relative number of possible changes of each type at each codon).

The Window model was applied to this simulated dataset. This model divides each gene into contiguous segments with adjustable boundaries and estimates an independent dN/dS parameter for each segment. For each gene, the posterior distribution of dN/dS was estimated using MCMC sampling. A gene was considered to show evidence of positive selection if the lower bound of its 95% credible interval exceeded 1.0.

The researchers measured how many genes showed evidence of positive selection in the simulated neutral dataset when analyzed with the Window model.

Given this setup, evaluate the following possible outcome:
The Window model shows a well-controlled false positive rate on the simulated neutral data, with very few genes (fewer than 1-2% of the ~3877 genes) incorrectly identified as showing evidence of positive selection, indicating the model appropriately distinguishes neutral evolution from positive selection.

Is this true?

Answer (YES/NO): YES